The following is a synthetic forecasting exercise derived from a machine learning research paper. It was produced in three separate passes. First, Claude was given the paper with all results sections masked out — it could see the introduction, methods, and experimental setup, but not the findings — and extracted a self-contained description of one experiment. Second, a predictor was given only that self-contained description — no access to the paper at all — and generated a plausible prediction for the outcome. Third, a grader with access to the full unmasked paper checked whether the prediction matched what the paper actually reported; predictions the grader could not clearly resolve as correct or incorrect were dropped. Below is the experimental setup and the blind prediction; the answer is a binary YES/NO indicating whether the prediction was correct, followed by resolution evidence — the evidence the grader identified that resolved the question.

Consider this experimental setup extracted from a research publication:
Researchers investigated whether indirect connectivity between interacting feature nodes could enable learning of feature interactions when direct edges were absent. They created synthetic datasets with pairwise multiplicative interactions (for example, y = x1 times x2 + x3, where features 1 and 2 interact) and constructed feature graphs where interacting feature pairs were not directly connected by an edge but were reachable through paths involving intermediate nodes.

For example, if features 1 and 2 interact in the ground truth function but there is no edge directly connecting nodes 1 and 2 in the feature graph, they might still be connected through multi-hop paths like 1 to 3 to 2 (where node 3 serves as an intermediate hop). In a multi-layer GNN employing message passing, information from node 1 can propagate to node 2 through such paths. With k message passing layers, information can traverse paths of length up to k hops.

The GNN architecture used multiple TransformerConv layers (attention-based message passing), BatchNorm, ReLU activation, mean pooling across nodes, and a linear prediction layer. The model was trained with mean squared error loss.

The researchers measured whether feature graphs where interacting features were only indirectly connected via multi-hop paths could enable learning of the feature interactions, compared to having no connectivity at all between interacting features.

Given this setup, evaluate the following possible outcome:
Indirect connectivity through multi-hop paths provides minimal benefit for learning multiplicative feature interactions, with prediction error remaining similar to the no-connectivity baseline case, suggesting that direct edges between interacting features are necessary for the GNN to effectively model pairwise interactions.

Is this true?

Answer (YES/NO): NO